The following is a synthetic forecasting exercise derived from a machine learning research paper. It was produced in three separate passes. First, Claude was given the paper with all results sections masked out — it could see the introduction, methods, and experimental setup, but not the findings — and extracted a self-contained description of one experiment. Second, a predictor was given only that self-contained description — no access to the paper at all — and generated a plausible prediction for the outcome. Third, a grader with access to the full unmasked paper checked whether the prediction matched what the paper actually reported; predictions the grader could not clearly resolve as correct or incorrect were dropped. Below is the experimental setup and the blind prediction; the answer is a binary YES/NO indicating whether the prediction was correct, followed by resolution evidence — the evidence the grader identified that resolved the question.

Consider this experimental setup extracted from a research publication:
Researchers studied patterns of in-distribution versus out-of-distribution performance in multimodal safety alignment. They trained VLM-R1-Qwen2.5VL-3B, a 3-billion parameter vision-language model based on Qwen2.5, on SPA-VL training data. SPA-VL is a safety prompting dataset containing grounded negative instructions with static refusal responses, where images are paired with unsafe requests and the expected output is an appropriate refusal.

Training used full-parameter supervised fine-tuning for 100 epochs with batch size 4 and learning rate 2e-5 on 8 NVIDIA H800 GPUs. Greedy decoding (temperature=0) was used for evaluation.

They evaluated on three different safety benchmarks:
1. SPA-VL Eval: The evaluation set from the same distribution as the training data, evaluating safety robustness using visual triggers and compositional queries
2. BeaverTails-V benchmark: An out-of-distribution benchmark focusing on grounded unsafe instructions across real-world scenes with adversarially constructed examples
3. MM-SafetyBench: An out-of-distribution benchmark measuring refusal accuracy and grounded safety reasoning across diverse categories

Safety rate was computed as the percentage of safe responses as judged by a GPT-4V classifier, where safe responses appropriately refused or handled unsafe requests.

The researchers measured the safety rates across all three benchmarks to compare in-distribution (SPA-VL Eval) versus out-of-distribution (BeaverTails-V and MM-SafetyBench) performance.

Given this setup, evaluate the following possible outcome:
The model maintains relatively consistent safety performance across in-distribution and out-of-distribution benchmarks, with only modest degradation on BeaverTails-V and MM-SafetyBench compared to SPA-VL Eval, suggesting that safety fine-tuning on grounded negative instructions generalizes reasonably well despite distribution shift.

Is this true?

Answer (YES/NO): NO